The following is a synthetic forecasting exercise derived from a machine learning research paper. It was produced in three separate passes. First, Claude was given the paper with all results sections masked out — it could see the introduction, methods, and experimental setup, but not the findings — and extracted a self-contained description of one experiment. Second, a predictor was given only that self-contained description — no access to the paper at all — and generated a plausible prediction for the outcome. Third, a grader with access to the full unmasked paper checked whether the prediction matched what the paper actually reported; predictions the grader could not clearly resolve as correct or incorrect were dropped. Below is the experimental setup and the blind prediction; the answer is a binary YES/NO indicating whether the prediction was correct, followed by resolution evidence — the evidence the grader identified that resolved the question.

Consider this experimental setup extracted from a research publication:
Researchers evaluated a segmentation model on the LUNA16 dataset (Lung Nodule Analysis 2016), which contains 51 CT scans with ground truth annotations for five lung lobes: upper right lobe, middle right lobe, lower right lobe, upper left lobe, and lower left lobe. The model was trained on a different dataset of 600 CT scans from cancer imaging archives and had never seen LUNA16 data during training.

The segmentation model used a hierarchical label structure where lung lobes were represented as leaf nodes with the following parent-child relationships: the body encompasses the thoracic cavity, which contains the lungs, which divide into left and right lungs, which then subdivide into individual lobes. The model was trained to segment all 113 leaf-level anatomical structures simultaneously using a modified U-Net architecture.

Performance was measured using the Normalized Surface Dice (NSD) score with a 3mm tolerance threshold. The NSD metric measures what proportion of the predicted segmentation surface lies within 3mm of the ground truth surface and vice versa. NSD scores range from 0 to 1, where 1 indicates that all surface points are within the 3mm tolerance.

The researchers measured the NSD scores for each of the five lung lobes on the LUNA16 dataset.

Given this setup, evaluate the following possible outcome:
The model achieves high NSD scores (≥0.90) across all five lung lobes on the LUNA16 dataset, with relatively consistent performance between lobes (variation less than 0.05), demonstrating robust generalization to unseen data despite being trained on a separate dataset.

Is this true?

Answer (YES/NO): NO